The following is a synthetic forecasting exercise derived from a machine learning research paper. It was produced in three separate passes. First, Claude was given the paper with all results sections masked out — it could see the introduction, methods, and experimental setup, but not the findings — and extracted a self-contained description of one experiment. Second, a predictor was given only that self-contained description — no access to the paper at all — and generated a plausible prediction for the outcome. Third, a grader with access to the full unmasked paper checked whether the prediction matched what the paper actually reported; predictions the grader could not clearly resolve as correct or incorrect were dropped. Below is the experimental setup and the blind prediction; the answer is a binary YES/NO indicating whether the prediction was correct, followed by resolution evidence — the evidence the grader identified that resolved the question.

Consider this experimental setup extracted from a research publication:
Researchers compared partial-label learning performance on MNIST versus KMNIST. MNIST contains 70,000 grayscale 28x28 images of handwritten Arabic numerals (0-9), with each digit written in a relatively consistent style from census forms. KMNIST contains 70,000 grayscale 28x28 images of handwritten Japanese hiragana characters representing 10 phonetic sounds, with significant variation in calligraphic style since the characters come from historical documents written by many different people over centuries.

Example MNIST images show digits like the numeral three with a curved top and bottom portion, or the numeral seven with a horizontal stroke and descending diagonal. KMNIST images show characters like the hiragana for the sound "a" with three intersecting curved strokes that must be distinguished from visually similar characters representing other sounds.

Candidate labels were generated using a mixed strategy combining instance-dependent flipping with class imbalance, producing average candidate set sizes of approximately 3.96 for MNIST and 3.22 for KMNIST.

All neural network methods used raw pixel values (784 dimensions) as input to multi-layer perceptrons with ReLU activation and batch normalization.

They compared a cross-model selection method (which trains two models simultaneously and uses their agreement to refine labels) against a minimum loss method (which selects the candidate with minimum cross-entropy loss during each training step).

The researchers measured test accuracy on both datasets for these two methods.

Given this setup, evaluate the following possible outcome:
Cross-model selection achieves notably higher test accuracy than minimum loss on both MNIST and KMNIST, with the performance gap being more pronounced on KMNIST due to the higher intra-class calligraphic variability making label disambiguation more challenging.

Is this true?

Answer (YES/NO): NO